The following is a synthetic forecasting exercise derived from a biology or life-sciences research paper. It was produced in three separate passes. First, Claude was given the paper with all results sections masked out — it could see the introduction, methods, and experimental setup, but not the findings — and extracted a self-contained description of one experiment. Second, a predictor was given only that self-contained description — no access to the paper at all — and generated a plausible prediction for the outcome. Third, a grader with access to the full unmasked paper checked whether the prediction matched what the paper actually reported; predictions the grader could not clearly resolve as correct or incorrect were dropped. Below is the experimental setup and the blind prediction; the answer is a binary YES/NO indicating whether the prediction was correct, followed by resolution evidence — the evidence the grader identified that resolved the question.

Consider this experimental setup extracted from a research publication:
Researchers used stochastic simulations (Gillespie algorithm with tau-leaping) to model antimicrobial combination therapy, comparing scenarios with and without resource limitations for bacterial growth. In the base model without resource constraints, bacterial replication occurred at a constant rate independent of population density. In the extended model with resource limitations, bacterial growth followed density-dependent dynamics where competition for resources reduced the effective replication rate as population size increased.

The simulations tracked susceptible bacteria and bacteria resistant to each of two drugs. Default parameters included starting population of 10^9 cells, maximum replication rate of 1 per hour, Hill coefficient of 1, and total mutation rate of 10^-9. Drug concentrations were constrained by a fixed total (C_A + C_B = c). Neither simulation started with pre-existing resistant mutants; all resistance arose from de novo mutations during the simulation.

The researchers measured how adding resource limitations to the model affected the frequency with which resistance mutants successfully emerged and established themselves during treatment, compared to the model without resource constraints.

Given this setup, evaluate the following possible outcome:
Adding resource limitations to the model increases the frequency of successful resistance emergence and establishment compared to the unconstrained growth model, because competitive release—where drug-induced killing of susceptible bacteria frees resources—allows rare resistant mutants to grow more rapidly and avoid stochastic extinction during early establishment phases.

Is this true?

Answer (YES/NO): NO